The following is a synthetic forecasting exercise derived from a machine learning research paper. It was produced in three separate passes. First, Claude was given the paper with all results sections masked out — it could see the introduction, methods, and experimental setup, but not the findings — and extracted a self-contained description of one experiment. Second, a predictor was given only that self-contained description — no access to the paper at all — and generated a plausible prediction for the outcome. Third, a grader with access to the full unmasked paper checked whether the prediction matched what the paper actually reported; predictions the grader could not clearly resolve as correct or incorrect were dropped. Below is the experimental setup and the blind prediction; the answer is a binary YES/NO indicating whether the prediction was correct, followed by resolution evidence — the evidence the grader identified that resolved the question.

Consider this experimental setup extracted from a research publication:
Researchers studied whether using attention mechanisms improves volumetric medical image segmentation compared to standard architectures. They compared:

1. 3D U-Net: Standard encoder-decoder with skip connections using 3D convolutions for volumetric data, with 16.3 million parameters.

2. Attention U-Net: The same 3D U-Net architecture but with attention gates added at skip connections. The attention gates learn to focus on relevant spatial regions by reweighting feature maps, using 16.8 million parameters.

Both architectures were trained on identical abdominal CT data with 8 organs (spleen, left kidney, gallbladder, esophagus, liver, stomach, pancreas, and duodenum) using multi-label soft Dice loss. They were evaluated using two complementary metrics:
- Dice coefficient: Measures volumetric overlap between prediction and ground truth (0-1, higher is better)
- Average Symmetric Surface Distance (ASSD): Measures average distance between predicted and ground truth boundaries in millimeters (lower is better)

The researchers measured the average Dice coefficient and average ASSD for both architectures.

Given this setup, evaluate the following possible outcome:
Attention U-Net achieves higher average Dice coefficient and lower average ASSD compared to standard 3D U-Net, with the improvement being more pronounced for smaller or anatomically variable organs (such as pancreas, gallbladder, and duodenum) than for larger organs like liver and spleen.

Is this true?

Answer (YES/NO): NO